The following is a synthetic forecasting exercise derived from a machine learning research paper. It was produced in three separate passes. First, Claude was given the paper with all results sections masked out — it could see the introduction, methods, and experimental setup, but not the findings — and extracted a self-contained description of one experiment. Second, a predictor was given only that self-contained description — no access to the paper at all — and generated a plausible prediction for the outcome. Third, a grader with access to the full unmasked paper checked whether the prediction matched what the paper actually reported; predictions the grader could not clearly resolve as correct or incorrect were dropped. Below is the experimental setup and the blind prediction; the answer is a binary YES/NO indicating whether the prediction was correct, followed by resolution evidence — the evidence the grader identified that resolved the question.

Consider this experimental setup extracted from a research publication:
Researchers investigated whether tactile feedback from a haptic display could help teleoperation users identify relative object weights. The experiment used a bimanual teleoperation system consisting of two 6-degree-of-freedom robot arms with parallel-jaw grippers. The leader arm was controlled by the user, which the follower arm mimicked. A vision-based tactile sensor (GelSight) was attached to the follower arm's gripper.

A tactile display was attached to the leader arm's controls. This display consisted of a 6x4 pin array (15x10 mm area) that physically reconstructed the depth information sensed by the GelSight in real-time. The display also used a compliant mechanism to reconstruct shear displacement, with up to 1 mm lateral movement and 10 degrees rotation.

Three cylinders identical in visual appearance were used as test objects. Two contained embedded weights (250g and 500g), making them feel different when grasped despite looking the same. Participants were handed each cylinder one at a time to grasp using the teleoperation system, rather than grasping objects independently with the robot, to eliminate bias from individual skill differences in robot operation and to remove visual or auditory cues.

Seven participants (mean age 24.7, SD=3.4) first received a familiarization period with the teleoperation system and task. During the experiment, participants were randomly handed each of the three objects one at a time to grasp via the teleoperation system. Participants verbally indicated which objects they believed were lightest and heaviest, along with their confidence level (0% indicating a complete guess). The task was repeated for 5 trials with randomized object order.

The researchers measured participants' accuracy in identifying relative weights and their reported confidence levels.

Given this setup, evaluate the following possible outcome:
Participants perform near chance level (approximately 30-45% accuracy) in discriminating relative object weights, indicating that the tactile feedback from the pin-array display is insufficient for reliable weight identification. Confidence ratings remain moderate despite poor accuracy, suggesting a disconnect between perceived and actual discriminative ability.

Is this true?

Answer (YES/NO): NO